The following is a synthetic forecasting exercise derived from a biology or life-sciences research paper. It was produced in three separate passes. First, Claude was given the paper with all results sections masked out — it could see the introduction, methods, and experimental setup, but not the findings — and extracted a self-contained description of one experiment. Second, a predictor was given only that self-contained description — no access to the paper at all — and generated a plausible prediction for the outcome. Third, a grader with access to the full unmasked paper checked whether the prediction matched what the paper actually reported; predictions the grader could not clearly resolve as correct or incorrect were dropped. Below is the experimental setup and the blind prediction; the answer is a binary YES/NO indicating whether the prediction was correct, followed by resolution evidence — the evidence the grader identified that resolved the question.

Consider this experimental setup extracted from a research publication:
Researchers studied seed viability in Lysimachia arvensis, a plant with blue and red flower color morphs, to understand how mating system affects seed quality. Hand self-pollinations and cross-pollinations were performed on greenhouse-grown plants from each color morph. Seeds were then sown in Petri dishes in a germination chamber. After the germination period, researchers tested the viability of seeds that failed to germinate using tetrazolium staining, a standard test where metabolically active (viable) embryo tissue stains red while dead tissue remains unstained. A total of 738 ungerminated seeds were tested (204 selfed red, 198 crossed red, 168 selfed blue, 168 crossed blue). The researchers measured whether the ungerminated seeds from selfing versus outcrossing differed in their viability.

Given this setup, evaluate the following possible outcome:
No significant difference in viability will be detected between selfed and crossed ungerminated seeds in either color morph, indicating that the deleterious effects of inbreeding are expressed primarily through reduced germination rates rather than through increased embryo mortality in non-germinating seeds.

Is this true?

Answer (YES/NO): NO